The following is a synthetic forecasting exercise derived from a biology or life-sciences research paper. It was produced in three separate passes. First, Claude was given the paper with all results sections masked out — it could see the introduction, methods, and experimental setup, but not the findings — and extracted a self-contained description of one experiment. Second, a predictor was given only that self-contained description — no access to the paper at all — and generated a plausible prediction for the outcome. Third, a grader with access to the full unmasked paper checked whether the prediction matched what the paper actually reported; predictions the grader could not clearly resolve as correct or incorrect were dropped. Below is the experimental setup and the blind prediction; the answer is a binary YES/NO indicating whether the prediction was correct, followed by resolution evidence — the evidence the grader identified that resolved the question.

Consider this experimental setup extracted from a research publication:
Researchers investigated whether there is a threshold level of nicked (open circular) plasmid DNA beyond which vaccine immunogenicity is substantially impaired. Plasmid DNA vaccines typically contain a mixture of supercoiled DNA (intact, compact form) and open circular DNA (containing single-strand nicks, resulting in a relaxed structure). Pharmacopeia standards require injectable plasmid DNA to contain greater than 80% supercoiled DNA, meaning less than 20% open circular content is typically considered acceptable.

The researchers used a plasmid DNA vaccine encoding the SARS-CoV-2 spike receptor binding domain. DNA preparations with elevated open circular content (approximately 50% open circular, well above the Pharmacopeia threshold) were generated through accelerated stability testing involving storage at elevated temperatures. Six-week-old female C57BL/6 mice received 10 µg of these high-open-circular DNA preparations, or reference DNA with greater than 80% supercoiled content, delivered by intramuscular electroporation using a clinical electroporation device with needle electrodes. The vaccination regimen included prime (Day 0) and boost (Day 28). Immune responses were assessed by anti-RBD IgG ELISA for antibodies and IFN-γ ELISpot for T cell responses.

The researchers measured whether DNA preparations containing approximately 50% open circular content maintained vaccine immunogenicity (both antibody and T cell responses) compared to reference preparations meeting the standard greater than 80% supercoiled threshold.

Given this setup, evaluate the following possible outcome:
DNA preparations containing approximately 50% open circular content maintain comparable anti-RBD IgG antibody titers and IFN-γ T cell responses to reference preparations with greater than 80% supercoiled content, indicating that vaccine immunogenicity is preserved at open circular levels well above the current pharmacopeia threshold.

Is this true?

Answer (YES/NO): YES